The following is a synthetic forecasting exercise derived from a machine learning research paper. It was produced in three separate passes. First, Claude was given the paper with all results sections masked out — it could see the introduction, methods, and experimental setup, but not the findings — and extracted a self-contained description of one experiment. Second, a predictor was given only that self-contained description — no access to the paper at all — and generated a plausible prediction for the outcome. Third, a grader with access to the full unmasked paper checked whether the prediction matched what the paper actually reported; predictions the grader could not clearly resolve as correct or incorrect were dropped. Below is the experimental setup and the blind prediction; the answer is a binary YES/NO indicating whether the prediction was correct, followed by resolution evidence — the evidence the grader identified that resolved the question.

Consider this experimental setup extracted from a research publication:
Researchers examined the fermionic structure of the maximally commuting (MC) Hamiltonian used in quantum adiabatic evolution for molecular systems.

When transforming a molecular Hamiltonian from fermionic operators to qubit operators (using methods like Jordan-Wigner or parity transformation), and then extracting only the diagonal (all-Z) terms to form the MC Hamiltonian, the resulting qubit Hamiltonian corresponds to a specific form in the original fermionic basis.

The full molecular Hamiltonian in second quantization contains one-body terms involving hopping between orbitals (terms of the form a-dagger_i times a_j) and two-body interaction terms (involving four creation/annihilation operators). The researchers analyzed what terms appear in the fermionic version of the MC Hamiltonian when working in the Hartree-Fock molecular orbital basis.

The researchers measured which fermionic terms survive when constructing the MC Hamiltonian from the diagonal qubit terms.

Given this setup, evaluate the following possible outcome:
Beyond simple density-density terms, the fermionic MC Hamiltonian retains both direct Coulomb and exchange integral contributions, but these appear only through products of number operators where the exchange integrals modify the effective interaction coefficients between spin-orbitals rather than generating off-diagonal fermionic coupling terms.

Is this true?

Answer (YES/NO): YES